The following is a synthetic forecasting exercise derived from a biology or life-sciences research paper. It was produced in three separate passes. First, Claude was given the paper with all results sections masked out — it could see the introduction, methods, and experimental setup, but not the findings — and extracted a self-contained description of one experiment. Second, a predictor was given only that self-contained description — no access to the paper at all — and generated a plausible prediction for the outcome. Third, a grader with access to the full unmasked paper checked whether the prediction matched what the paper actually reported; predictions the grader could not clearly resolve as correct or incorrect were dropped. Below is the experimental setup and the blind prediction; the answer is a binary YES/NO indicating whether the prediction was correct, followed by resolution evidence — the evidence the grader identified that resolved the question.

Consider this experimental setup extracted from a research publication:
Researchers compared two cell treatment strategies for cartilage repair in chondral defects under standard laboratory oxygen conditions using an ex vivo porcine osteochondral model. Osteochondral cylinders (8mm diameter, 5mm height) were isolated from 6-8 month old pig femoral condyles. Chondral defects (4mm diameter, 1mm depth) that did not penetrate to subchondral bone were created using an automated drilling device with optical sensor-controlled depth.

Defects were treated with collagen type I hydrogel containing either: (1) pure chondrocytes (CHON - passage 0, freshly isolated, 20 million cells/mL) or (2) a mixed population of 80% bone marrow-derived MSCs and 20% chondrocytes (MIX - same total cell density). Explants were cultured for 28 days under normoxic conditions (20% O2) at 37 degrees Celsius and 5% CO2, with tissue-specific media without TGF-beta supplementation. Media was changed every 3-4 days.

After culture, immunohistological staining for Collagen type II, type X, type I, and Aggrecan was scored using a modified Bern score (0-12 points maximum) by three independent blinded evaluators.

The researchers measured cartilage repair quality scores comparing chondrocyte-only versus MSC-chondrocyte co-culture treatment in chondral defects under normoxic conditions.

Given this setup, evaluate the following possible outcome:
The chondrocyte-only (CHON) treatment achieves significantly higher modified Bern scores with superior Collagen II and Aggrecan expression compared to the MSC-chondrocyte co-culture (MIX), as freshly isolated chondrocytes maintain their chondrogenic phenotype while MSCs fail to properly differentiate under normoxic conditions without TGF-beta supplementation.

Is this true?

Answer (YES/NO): NO